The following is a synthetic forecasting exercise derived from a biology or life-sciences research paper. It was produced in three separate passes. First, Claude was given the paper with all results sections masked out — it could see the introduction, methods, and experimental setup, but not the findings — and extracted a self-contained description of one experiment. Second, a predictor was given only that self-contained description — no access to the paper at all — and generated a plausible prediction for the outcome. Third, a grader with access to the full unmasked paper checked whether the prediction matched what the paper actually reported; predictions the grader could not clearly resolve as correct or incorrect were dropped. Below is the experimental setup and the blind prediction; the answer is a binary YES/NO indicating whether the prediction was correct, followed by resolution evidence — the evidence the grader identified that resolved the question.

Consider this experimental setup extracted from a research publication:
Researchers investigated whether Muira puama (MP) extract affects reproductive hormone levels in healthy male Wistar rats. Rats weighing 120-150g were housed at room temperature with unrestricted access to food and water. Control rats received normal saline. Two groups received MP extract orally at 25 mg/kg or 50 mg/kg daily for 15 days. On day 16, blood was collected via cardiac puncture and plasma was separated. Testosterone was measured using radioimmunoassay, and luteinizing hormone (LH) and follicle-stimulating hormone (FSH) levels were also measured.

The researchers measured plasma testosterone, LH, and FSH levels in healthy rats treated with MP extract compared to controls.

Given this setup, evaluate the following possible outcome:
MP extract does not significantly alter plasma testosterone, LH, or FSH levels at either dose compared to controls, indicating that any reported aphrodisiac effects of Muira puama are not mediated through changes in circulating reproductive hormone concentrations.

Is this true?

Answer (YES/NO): NO